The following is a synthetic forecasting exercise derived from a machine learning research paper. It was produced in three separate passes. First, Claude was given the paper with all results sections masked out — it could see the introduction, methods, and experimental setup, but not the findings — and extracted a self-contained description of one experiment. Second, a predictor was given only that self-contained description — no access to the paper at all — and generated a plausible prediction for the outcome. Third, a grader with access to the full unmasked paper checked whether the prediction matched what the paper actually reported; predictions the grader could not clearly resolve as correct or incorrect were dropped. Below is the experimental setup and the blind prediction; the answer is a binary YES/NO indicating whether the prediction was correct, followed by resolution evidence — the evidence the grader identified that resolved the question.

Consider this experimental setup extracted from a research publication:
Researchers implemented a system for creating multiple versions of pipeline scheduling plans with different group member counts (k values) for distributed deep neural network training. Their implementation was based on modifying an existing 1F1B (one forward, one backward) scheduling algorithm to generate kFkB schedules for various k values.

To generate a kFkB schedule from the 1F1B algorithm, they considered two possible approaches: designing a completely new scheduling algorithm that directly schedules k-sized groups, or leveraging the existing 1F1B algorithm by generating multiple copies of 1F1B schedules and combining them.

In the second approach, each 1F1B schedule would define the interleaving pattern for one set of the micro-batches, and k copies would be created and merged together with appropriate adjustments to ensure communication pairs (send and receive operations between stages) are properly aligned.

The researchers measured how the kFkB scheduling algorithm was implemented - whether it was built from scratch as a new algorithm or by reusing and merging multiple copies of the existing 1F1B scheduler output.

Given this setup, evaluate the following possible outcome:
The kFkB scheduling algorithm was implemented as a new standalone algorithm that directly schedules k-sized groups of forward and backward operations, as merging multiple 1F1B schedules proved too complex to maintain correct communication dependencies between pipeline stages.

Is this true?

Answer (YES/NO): NO